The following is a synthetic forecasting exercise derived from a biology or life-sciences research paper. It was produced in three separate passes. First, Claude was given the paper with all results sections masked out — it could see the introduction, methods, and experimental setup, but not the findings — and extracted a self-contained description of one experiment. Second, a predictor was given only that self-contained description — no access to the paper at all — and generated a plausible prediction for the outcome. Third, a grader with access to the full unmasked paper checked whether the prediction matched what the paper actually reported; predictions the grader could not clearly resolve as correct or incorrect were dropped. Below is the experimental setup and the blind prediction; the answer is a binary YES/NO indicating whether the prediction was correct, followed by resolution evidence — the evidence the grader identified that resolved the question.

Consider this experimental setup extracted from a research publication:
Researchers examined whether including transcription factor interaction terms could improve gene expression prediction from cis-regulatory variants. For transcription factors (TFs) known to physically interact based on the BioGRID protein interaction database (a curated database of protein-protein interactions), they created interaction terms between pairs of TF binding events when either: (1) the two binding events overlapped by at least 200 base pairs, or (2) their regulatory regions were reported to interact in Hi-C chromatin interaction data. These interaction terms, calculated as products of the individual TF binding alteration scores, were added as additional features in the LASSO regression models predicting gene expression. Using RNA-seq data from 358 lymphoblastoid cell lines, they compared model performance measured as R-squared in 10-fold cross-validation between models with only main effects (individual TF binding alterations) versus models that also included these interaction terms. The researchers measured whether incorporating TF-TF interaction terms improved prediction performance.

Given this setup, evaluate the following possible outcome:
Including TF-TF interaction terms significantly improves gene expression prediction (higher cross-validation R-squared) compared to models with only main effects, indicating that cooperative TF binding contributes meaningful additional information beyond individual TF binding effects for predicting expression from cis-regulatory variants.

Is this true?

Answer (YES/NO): NO